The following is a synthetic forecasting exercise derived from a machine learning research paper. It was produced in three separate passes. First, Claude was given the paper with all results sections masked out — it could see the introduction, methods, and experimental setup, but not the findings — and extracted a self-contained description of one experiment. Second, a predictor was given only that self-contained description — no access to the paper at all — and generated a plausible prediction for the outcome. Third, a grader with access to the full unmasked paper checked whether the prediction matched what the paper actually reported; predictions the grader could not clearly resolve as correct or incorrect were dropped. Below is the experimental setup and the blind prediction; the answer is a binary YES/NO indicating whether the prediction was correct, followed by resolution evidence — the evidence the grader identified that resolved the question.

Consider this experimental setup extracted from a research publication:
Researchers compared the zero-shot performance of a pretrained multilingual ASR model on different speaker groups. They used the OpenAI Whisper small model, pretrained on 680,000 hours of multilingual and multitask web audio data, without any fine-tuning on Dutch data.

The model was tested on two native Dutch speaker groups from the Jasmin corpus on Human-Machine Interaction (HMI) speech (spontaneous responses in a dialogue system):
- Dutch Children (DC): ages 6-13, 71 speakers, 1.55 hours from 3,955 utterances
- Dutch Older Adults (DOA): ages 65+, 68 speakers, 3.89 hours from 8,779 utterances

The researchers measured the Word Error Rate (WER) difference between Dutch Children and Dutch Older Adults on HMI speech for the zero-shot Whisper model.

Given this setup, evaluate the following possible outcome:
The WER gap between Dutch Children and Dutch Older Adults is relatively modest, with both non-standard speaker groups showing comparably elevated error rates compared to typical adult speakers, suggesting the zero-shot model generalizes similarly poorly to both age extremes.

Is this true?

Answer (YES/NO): NO